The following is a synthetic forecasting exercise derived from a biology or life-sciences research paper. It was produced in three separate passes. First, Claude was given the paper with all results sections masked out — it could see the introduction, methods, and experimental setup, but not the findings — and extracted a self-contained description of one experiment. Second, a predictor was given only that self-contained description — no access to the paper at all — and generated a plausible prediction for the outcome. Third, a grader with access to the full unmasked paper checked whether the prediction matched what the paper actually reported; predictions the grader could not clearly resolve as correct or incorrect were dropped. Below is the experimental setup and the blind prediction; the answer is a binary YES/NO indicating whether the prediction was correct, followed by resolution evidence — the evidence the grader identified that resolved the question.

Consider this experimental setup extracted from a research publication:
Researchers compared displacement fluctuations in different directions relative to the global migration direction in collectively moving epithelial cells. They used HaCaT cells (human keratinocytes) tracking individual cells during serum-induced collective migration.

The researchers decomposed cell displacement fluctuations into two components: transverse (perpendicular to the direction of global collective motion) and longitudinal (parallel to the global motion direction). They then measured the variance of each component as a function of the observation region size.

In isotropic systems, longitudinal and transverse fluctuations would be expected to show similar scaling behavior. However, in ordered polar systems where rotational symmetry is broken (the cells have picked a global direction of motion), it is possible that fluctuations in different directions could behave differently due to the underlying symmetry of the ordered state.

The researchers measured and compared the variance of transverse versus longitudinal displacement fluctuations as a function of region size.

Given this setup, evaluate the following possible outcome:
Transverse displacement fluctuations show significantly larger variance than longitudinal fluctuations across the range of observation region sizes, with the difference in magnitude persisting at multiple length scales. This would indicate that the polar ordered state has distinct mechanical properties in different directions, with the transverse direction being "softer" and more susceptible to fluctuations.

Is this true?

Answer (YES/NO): YES